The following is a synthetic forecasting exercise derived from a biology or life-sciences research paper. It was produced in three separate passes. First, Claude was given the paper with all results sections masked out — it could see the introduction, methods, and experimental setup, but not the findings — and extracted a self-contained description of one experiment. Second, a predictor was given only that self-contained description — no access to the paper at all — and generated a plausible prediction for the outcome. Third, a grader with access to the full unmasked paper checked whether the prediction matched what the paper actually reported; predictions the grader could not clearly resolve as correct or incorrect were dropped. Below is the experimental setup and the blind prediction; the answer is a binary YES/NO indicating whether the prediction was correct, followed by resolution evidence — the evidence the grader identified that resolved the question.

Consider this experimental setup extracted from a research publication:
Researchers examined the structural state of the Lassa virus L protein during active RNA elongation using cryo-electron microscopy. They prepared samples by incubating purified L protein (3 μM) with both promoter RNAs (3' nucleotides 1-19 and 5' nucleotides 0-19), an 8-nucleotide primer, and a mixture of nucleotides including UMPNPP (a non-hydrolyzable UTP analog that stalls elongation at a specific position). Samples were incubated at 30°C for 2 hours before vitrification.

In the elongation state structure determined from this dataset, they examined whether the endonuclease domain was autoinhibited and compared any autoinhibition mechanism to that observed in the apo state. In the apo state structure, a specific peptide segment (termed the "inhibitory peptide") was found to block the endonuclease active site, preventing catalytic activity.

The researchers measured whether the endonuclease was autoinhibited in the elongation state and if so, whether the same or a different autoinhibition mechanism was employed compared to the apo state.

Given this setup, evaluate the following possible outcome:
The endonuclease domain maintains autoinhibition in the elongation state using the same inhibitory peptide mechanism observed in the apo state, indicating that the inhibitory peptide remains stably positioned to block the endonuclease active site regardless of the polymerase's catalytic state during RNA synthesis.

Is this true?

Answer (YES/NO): NO